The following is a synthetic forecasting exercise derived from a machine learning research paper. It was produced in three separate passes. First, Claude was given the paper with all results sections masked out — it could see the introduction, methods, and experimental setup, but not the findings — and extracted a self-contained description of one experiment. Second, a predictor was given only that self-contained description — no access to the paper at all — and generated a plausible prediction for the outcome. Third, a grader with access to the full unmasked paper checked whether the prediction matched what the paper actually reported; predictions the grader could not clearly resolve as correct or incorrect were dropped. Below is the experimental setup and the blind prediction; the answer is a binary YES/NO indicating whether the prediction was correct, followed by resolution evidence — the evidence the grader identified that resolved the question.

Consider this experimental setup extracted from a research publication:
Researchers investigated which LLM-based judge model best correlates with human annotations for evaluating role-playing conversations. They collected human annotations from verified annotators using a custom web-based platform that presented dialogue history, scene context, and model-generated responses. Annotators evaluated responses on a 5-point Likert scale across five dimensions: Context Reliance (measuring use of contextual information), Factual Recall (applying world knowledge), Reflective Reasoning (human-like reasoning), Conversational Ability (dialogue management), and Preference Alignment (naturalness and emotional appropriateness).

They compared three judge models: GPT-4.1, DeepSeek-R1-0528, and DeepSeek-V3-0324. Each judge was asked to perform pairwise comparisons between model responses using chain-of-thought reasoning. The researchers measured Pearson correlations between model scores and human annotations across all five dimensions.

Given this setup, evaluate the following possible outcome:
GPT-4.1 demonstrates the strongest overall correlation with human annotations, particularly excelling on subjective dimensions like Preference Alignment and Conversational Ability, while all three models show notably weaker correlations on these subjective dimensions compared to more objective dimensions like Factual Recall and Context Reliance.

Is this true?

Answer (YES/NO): NO